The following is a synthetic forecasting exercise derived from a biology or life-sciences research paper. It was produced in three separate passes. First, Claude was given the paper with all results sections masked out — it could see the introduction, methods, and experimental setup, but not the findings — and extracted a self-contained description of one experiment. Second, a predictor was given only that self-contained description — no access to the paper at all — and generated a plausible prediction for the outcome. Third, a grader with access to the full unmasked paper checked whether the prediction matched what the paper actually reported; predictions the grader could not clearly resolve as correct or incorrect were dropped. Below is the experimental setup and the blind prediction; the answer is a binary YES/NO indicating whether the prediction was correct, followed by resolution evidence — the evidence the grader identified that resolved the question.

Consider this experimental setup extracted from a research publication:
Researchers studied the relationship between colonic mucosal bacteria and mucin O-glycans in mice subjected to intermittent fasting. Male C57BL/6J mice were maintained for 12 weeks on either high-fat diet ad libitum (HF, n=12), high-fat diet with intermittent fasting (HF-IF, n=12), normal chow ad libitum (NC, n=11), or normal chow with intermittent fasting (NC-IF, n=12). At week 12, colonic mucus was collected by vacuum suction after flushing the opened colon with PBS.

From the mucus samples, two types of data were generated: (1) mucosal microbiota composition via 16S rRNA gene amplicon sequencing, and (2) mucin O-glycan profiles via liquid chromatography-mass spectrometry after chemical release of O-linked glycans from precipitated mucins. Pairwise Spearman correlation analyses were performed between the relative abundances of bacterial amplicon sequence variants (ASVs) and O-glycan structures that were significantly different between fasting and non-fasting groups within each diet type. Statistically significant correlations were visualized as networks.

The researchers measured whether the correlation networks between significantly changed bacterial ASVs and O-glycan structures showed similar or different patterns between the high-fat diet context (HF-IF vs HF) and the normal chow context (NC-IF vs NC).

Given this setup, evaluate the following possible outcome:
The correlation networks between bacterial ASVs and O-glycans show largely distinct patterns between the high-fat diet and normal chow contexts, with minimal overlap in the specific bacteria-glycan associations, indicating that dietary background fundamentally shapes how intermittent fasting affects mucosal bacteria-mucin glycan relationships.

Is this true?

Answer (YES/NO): YES